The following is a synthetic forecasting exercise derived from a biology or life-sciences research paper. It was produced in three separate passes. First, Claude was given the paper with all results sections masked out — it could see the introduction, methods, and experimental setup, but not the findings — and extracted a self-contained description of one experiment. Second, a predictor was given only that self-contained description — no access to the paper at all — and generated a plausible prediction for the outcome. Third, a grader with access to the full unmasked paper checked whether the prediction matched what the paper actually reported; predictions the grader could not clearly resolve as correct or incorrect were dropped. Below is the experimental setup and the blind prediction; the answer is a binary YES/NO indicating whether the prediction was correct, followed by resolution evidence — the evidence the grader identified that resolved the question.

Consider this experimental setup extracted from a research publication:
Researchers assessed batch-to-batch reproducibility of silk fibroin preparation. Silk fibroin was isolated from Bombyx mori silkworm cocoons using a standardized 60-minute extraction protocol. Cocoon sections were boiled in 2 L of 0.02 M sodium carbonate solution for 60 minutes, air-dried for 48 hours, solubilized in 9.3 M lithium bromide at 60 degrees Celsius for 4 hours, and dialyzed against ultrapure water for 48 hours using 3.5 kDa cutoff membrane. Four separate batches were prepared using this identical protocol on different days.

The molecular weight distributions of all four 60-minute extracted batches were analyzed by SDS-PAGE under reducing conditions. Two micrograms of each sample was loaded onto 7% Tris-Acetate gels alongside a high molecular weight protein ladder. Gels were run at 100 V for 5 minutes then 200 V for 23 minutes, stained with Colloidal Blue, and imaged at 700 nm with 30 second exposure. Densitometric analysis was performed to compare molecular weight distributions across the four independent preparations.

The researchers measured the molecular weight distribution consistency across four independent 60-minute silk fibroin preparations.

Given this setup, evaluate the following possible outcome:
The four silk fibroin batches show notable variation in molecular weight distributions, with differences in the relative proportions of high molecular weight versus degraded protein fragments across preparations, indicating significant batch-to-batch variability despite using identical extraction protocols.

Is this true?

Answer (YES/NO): NO